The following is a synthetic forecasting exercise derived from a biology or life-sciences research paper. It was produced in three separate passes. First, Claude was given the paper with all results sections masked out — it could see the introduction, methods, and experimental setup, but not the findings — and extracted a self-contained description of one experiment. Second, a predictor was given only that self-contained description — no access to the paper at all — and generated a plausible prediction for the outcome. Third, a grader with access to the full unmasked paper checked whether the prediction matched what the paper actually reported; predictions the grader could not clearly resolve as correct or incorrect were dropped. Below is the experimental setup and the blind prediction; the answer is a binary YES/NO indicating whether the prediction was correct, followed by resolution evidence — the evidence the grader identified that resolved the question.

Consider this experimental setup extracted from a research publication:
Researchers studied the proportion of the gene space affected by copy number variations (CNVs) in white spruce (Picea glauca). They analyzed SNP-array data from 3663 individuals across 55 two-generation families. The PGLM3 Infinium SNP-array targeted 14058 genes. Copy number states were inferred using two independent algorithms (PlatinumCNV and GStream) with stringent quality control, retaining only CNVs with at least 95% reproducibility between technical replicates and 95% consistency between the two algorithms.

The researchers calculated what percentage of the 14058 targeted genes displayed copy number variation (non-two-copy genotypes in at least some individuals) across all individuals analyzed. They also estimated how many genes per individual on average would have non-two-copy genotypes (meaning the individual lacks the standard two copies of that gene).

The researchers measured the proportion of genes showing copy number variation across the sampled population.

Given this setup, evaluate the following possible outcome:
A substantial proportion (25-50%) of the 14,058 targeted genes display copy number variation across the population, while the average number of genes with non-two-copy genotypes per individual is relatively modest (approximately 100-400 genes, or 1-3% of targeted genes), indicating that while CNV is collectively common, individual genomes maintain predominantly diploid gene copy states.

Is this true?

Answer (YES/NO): NO